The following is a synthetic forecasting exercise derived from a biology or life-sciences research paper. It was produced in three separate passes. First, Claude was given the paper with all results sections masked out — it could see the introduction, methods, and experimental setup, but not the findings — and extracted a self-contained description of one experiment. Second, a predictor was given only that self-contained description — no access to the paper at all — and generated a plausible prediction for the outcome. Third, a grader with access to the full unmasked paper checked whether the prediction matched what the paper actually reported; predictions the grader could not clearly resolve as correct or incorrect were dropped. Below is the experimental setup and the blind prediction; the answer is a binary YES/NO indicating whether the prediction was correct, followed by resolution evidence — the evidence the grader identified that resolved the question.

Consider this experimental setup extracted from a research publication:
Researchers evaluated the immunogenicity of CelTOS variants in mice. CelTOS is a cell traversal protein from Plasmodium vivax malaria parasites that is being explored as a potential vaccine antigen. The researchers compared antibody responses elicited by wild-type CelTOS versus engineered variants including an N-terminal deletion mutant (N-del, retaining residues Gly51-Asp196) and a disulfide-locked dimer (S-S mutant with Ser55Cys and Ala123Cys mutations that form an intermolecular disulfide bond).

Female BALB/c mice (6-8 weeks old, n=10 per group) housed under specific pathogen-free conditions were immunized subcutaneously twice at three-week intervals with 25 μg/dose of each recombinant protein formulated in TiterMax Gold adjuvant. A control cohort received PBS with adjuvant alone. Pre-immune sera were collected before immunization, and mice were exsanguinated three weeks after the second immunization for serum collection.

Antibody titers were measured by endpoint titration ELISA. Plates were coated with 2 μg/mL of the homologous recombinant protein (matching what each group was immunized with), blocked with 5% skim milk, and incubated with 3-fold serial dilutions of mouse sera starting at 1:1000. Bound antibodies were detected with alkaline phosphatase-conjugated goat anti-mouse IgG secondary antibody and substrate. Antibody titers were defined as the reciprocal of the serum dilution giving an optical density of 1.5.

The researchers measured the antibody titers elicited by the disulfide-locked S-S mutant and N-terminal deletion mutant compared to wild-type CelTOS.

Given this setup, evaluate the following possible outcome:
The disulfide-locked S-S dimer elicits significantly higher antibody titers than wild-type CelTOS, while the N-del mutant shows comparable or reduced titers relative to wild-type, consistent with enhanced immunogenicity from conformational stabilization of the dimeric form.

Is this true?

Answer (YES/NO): NO